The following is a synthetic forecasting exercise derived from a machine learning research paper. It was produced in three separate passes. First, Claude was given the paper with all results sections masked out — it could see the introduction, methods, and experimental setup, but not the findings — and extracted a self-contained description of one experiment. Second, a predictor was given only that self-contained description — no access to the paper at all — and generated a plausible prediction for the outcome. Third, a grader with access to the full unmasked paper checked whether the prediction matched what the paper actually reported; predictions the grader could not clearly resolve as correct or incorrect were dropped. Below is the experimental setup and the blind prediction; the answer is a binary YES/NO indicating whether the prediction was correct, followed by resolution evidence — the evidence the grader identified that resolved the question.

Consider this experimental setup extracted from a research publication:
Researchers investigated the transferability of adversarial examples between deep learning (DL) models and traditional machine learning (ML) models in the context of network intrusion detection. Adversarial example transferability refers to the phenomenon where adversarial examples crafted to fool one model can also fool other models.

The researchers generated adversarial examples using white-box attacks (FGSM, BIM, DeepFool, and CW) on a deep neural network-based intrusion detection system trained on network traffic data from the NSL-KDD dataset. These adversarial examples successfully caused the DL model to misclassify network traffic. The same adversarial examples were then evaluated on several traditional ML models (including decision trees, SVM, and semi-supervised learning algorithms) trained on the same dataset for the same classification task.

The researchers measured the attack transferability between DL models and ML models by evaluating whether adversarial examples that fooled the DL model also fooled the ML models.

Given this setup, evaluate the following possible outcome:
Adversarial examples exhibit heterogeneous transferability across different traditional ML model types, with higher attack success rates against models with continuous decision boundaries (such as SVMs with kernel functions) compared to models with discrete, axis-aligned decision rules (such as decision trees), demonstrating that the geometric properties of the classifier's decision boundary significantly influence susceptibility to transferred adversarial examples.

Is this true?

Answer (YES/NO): NO